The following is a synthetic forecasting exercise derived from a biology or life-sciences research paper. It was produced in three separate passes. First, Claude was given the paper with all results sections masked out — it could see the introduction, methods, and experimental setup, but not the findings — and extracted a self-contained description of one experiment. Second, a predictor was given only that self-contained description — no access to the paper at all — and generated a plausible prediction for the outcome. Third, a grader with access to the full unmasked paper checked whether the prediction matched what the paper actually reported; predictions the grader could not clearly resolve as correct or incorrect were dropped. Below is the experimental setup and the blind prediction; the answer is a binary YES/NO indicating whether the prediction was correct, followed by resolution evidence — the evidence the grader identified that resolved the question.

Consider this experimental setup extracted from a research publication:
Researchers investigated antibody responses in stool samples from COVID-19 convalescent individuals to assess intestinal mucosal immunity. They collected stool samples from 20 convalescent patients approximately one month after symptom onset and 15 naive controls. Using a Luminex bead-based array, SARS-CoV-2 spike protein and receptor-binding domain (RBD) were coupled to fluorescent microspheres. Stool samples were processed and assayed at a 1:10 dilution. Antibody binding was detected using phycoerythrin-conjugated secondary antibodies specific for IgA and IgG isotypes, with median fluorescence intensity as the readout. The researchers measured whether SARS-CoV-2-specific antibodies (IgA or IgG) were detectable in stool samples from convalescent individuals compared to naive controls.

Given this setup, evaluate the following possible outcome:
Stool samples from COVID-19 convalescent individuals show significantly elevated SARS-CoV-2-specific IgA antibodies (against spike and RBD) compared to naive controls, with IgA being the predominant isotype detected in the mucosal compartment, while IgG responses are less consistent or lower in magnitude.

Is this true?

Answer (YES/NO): NO